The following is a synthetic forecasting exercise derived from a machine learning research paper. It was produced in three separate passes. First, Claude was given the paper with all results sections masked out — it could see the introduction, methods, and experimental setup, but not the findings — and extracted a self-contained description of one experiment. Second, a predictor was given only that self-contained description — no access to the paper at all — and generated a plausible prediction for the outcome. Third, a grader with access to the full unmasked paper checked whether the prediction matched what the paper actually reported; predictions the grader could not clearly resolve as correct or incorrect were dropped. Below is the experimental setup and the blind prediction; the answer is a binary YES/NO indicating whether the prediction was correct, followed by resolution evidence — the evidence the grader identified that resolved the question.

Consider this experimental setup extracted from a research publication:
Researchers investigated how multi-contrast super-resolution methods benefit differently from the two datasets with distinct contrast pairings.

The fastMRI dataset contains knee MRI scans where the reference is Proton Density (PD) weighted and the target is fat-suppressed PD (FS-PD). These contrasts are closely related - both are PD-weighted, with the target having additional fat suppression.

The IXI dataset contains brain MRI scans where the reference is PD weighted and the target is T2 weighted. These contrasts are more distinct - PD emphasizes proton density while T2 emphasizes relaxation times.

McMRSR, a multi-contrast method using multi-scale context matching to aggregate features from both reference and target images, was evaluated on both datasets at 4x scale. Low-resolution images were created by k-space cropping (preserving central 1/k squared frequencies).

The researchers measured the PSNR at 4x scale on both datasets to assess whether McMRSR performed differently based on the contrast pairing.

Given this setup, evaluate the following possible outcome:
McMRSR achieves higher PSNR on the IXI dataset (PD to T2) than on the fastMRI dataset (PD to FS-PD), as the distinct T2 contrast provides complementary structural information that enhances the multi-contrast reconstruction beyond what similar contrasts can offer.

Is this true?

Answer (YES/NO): YES